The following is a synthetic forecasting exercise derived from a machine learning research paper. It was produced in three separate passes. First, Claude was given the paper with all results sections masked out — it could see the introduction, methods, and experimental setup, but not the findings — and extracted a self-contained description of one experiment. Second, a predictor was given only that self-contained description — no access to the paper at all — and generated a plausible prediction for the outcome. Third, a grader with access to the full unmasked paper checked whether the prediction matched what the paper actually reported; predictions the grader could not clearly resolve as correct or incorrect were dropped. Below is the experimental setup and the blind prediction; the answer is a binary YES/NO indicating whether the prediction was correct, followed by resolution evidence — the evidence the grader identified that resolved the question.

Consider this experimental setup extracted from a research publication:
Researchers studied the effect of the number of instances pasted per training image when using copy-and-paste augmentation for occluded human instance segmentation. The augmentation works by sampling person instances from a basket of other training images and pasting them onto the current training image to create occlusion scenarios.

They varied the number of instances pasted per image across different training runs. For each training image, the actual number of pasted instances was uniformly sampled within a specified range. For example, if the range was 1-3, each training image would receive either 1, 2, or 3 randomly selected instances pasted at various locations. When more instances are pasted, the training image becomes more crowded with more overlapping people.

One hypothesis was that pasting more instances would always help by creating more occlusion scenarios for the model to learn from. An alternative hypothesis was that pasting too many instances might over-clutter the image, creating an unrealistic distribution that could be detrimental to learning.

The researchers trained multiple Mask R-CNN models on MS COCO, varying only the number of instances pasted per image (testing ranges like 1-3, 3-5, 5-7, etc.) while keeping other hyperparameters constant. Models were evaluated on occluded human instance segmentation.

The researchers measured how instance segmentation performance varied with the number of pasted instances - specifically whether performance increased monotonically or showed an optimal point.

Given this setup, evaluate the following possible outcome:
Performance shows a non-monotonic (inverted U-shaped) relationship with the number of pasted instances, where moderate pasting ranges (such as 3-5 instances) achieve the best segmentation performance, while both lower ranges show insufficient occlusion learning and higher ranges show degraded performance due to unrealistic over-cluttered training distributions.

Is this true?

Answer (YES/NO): YES